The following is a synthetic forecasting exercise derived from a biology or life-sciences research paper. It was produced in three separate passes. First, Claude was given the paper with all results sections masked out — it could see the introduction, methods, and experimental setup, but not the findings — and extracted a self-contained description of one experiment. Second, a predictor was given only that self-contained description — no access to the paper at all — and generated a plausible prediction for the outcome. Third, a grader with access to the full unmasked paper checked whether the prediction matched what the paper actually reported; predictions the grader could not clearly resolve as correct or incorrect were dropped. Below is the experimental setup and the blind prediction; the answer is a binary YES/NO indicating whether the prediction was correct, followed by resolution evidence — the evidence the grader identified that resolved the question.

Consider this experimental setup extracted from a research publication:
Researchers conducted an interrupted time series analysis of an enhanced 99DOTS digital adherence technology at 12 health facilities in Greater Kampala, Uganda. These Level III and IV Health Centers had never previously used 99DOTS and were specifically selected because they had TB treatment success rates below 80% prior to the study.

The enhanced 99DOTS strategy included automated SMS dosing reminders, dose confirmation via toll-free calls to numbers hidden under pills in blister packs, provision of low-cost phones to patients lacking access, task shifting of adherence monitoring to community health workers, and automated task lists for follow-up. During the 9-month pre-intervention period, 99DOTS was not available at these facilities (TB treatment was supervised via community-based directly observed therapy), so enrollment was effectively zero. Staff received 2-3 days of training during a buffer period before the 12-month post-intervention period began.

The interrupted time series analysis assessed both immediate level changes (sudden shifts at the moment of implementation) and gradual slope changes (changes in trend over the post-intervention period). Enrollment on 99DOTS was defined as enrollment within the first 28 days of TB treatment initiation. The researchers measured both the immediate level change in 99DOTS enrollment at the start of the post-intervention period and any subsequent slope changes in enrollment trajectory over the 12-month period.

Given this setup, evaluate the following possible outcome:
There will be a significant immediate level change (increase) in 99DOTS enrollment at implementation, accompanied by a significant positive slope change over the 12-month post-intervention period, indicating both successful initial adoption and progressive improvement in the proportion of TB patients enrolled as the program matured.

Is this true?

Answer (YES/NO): NO